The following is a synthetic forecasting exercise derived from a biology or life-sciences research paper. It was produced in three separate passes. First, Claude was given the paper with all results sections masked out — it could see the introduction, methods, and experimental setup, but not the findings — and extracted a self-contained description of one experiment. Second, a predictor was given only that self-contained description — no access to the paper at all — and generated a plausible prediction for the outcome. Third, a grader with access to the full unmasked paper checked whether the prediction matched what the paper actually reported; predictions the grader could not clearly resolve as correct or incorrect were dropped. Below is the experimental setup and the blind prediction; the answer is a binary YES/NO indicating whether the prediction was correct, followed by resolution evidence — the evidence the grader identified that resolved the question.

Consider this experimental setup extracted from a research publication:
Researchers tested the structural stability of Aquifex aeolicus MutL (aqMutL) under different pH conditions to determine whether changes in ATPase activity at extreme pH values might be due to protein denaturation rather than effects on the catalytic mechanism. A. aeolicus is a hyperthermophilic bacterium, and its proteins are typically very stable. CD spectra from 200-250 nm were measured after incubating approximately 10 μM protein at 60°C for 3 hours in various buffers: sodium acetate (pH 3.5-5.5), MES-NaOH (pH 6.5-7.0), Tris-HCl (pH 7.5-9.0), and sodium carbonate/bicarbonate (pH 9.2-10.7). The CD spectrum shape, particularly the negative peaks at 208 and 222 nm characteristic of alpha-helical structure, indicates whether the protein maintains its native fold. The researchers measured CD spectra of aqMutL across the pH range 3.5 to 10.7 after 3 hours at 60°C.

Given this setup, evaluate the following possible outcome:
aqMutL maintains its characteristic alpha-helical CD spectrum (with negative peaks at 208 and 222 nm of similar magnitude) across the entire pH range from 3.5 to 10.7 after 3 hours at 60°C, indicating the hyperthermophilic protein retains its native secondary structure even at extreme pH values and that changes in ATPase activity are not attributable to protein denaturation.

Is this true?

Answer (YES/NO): YES